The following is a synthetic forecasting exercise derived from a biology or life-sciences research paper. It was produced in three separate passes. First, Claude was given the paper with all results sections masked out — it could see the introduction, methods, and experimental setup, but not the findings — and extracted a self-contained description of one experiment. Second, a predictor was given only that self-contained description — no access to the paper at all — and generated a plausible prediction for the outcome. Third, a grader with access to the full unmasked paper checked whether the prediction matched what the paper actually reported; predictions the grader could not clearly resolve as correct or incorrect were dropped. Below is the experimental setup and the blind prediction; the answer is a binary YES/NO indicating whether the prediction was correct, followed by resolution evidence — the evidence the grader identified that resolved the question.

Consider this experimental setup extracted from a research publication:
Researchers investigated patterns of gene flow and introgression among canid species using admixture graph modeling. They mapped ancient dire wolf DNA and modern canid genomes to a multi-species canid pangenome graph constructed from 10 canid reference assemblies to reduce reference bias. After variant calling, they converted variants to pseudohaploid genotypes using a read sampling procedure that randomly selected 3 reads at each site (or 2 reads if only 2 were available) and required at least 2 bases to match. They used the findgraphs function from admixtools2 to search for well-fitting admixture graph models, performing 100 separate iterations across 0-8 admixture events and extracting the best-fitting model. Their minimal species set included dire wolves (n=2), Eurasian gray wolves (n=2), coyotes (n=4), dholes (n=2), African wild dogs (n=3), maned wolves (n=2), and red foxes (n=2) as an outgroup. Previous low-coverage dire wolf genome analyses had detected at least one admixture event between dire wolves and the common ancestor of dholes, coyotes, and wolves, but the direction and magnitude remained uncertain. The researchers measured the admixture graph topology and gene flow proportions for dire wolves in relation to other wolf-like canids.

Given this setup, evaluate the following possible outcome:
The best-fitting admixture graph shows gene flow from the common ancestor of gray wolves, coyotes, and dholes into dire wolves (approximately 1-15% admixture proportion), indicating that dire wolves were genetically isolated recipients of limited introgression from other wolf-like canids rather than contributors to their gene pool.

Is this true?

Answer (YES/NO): NO